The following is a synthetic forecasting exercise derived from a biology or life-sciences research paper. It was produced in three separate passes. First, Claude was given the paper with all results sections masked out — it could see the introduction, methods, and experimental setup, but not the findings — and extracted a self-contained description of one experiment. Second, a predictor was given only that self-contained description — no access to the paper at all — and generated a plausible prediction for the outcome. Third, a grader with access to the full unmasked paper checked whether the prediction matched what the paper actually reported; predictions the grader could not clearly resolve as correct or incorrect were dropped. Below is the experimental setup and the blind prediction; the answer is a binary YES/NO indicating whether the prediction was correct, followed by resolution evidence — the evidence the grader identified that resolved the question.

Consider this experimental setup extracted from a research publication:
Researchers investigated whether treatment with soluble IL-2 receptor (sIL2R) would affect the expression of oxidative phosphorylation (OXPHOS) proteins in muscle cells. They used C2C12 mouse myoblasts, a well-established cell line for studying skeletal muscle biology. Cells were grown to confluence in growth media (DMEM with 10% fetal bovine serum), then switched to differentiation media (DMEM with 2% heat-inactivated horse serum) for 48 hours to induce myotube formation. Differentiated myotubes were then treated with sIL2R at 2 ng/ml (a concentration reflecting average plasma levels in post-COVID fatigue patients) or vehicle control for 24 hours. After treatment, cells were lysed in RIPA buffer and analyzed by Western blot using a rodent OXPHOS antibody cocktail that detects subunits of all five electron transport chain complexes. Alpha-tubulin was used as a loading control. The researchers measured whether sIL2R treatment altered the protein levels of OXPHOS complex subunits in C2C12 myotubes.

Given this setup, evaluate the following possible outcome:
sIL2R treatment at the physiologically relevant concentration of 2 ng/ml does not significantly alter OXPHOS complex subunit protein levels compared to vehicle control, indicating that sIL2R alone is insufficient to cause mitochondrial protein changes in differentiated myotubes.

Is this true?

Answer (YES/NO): NO